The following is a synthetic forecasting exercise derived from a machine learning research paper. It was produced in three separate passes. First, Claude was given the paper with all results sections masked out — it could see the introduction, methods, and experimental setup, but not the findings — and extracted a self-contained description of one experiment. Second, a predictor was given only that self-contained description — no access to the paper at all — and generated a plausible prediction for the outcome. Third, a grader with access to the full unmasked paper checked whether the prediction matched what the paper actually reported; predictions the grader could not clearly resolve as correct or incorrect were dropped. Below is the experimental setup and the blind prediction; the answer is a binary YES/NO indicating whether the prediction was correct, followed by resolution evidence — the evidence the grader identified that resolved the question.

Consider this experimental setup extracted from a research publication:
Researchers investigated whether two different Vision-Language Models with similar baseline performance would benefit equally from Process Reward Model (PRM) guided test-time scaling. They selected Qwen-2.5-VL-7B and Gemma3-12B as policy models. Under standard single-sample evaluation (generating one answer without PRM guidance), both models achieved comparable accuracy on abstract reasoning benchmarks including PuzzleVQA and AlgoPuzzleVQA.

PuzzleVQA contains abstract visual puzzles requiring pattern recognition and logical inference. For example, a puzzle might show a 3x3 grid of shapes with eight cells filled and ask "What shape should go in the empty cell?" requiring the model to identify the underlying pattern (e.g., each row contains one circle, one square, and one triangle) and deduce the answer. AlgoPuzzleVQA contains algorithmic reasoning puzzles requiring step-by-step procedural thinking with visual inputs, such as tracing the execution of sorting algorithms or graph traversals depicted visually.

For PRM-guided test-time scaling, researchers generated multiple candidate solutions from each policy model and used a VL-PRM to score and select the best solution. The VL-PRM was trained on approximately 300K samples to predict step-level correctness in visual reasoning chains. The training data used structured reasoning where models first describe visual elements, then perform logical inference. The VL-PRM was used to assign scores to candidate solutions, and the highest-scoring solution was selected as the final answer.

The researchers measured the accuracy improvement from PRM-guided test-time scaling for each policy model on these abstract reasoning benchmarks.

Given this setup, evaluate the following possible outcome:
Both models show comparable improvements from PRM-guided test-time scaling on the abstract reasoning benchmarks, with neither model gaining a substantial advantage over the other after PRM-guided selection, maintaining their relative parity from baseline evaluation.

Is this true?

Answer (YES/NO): NO